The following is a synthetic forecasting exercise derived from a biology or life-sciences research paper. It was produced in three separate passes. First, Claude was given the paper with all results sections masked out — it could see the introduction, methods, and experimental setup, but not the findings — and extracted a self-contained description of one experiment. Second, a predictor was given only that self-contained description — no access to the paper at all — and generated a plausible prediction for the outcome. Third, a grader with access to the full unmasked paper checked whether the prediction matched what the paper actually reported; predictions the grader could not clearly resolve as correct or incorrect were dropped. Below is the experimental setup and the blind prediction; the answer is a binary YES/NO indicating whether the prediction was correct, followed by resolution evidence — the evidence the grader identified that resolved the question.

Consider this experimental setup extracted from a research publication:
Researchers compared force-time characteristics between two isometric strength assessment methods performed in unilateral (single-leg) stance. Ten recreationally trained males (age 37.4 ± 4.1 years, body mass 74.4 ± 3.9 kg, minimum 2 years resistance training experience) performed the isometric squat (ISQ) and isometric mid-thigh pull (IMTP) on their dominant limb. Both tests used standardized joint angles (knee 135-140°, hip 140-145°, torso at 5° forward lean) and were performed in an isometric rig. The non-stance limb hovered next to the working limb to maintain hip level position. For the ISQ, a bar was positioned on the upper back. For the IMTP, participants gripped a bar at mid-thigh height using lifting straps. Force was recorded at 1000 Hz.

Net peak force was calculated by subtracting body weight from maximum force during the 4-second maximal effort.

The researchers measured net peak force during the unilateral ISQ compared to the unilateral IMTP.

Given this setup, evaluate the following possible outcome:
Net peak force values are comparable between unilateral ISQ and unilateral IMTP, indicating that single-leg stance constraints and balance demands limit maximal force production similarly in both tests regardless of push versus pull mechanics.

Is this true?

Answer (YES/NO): NO